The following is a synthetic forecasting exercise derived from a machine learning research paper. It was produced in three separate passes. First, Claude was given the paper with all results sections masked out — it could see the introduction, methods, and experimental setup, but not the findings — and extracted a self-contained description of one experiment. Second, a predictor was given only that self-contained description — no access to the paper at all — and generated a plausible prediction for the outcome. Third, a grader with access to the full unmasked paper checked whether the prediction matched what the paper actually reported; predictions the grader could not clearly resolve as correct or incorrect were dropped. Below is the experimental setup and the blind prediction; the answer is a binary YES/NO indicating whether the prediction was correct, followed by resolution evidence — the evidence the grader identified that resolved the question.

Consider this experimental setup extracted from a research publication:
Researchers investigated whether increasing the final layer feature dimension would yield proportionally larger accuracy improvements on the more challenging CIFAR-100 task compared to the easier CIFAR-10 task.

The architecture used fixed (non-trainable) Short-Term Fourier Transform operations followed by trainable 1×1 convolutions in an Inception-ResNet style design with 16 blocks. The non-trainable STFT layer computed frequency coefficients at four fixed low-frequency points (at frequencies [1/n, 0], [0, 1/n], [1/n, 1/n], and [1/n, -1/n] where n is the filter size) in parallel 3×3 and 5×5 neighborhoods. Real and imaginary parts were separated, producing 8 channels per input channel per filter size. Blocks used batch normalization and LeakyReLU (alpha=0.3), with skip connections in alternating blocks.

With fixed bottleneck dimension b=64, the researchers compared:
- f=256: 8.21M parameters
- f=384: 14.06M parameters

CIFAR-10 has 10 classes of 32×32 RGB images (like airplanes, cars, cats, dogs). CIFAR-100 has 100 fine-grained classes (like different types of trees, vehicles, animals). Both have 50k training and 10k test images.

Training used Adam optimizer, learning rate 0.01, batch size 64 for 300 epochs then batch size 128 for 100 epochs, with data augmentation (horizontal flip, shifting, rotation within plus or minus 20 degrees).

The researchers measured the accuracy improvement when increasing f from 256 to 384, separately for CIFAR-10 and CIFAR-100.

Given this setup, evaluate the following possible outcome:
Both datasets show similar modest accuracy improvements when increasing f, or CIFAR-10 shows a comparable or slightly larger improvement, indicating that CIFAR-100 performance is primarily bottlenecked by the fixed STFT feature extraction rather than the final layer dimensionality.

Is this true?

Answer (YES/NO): NO